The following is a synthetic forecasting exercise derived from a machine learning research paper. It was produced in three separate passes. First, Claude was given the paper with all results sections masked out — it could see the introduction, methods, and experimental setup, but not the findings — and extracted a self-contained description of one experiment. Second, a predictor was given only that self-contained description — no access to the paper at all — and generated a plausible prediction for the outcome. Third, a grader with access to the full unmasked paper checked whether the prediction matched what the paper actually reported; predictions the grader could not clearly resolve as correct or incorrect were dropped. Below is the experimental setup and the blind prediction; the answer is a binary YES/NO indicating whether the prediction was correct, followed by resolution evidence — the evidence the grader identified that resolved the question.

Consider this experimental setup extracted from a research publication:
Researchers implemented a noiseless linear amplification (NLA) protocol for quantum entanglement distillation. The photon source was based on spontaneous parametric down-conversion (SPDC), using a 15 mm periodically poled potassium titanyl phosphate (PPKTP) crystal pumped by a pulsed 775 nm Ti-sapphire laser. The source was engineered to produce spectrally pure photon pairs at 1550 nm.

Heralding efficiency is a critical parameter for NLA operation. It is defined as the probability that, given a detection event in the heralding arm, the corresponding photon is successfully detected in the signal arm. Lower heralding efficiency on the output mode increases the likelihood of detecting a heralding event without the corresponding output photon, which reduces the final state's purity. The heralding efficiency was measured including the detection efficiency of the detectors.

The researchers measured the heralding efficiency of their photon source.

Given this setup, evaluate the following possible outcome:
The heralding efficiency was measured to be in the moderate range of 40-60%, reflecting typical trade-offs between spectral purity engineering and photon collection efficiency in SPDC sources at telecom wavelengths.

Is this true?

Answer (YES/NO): NO